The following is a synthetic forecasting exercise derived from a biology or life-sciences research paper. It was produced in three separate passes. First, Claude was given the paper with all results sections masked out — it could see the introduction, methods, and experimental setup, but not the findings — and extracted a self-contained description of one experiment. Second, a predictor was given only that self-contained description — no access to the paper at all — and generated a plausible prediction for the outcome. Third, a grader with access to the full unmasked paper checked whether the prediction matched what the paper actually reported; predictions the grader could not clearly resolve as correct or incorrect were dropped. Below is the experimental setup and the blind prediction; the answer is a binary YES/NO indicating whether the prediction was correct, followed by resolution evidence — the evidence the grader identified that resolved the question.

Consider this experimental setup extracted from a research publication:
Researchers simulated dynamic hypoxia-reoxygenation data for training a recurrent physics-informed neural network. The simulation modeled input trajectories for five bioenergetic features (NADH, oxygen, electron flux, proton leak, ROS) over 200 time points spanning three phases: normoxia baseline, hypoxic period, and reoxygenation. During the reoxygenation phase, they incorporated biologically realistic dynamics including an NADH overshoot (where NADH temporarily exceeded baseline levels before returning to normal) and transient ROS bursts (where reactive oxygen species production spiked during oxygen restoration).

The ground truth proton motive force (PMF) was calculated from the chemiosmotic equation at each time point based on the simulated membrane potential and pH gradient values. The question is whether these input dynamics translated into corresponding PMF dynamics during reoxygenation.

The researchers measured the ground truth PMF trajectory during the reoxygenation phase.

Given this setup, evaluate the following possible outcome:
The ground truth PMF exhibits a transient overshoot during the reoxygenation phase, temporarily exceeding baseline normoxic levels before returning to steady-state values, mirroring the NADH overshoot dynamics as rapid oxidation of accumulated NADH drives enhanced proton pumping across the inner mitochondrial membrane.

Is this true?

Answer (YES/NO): NO